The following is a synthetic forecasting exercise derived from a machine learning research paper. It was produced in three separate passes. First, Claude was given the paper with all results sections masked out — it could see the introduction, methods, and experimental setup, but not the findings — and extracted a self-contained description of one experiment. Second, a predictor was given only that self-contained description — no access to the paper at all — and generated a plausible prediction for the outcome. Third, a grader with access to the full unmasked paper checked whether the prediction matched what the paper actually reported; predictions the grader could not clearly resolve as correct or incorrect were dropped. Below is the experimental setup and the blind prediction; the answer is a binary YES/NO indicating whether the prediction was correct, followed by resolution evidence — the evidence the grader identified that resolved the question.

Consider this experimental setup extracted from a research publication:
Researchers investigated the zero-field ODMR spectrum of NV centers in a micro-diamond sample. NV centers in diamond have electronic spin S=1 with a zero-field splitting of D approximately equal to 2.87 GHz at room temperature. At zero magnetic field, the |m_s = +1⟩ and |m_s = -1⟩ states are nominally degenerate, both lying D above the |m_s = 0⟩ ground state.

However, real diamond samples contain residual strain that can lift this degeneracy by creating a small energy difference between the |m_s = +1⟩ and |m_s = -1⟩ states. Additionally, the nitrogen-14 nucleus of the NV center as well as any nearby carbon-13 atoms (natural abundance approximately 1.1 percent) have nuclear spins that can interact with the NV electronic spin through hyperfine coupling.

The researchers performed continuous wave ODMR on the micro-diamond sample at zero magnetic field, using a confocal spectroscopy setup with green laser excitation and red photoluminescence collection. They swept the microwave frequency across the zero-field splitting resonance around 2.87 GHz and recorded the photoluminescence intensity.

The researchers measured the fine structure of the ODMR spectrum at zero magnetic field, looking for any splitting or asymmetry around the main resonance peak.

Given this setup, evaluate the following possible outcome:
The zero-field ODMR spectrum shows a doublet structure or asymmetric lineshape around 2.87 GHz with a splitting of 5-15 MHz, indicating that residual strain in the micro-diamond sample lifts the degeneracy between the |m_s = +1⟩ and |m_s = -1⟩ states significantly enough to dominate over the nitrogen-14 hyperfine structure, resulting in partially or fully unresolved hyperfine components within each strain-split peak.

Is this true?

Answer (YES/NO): NO